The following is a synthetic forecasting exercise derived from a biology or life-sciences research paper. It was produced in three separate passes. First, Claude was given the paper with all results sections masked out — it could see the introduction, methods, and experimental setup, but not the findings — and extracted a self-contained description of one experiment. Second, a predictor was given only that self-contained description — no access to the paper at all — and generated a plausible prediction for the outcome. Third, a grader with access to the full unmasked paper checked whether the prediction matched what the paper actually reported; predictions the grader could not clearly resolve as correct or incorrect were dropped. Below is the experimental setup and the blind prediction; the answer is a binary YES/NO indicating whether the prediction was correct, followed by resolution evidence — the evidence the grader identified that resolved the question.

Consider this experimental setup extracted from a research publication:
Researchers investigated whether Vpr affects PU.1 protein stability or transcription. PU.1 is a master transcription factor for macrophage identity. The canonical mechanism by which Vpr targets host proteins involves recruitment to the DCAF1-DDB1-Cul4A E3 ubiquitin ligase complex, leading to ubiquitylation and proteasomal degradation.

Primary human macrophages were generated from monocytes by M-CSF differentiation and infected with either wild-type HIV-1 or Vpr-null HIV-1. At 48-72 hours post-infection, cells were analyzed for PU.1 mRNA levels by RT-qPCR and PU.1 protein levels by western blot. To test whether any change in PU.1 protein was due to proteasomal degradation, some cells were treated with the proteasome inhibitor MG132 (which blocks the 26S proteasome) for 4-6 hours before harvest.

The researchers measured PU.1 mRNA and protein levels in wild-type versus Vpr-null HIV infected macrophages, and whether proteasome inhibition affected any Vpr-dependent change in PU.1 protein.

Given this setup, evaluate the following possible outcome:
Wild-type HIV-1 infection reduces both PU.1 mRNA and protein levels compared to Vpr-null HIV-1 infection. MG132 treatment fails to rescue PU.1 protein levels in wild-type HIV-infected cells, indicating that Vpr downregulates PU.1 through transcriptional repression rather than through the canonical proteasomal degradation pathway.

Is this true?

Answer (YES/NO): NO